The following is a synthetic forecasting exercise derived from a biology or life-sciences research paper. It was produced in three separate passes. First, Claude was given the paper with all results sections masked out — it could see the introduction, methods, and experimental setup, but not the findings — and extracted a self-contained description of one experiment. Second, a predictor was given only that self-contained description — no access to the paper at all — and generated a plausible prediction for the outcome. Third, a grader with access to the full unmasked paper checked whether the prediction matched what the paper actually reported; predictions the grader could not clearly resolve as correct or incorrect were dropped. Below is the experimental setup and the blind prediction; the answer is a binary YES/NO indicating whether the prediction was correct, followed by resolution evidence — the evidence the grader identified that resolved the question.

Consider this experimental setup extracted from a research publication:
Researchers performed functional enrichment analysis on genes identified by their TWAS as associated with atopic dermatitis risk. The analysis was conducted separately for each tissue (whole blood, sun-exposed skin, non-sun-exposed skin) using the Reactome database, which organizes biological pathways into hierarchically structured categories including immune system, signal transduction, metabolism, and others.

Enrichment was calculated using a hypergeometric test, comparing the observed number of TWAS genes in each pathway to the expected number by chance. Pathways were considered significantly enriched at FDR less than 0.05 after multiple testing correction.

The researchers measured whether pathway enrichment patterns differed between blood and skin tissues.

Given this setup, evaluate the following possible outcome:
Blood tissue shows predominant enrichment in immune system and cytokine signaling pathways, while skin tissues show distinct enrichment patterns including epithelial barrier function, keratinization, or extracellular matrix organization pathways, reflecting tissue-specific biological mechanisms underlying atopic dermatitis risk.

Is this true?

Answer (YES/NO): NO